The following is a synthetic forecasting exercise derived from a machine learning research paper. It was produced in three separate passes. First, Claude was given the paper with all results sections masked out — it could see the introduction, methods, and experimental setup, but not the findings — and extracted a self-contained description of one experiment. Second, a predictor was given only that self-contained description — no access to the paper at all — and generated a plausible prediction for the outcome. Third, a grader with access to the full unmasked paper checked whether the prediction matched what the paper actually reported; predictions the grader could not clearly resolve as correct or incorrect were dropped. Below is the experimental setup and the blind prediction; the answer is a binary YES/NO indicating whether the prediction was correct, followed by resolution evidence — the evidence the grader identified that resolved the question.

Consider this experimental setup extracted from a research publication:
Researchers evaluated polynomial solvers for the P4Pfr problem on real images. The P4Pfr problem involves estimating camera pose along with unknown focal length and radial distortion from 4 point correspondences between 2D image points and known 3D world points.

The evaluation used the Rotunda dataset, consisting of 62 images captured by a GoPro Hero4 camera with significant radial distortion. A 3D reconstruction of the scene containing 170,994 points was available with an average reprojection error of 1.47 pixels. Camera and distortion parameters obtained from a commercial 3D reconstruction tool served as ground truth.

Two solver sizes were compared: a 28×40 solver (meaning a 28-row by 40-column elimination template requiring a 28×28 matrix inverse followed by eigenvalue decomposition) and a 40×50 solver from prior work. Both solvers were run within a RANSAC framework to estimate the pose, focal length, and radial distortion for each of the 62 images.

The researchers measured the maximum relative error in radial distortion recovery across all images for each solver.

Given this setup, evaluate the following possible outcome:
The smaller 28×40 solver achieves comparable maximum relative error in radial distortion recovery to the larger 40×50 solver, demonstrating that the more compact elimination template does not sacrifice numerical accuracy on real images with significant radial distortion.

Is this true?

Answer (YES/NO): YES